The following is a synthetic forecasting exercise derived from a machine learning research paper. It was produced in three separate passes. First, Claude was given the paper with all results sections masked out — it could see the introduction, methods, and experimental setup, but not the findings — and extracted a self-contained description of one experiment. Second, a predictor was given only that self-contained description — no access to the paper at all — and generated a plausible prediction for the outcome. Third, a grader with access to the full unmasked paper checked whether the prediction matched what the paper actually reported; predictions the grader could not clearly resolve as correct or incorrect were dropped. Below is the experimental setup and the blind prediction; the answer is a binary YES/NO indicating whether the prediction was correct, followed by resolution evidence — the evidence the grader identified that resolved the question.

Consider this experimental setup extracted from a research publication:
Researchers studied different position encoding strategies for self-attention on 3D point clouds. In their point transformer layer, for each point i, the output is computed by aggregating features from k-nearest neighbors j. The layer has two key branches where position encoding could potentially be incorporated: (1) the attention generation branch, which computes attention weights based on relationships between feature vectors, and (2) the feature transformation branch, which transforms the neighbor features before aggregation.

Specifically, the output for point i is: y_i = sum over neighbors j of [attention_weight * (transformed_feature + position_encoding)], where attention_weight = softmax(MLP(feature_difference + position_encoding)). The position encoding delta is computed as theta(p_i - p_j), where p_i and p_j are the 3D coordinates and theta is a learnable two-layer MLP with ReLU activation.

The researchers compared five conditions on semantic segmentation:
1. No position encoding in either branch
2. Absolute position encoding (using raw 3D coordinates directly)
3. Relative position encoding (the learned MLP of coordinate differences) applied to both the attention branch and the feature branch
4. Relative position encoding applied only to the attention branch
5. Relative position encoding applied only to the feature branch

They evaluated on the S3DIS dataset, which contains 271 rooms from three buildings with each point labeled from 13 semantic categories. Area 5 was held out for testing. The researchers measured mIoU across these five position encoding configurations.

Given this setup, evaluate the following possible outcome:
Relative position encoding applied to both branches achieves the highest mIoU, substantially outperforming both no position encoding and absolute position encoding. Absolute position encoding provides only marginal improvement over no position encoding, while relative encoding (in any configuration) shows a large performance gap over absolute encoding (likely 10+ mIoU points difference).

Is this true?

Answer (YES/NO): NO